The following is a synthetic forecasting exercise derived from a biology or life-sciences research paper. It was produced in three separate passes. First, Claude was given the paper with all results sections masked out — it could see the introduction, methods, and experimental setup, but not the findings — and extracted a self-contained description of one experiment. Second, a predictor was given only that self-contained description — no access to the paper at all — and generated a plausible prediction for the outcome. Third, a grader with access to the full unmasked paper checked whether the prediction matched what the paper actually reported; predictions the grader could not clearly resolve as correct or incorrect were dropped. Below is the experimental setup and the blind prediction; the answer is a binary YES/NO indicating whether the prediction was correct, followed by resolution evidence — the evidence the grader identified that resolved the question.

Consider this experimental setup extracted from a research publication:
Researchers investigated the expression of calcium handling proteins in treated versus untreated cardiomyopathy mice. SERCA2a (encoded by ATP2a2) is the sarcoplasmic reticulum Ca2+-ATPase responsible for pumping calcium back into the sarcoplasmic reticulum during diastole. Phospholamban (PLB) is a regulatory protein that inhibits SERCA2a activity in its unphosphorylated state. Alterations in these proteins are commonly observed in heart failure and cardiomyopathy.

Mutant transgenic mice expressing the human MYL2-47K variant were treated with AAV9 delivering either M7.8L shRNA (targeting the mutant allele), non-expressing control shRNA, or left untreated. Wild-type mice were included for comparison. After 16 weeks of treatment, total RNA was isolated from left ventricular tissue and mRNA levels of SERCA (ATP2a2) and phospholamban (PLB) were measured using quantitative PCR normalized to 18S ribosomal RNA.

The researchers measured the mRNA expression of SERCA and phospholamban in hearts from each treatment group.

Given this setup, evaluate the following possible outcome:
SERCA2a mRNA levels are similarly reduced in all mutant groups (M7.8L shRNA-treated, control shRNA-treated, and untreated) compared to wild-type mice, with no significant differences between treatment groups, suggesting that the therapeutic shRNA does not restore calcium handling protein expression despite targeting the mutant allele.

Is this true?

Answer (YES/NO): NO